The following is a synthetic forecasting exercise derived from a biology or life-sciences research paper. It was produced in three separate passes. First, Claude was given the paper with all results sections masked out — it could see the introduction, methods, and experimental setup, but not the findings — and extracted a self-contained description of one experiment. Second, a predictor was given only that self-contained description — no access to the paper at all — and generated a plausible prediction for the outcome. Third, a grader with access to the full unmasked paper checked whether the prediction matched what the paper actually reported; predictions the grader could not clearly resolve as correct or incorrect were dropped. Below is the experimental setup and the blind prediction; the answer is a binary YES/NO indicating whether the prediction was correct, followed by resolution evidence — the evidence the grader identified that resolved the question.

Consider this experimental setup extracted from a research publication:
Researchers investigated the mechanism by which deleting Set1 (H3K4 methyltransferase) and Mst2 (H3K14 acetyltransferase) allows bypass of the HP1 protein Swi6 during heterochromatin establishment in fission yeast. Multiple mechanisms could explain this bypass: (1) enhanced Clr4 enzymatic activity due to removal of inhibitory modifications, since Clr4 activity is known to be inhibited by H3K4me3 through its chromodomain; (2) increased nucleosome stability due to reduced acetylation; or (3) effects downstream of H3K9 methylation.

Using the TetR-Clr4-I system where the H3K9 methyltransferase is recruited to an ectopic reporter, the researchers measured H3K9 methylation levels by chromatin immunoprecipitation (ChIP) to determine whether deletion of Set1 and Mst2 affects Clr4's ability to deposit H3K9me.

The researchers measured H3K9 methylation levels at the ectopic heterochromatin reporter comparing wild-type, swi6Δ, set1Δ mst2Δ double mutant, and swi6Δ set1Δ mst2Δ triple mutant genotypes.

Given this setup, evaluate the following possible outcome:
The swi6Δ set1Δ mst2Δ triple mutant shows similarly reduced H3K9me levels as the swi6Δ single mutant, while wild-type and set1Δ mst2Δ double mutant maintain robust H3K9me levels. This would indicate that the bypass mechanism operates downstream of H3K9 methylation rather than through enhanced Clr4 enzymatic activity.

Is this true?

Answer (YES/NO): NO